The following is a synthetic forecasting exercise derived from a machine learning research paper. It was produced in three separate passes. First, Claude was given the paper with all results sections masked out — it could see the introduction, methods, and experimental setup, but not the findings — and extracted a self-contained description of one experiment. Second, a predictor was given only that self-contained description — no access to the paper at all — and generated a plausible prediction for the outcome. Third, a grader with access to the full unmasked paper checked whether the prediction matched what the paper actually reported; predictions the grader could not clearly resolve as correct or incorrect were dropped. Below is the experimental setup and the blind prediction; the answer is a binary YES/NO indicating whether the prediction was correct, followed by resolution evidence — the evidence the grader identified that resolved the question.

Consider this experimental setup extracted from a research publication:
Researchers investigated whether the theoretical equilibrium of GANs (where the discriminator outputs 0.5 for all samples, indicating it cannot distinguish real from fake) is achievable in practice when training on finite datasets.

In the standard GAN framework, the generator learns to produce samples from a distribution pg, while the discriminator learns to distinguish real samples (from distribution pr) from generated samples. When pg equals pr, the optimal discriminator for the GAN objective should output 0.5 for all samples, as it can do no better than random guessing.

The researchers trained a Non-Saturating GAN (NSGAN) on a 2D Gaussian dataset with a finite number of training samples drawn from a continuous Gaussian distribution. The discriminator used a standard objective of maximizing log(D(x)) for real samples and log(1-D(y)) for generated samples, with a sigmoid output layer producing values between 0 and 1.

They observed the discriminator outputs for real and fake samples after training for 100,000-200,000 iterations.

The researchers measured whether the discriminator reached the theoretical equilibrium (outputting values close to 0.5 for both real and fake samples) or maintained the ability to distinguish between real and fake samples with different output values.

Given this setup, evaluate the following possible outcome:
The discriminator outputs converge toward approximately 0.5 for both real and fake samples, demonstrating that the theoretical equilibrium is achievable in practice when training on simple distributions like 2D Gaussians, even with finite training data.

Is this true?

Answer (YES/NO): NO